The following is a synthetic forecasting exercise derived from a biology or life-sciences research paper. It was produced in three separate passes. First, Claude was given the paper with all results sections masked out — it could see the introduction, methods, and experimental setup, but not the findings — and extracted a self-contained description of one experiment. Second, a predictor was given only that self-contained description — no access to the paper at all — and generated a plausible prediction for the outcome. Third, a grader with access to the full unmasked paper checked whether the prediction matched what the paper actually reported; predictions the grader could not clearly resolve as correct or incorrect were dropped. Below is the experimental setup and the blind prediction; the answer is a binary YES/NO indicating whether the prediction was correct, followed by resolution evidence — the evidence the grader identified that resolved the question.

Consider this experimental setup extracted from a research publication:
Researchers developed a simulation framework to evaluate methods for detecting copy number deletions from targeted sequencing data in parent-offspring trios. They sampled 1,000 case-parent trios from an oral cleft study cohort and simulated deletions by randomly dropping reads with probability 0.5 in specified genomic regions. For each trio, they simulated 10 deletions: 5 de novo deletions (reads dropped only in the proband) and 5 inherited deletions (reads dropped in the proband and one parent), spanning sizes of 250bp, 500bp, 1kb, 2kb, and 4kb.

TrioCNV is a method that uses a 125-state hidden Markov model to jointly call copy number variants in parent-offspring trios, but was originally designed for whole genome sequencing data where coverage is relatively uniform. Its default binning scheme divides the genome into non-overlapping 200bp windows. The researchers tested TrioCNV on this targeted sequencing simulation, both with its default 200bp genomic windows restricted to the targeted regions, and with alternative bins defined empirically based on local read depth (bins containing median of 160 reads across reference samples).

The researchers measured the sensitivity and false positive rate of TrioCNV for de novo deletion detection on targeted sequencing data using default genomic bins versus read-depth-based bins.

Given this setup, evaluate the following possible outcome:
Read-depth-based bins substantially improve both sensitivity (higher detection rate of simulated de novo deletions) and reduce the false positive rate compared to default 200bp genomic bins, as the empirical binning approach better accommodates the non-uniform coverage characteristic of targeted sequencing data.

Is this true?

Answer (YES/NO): NO